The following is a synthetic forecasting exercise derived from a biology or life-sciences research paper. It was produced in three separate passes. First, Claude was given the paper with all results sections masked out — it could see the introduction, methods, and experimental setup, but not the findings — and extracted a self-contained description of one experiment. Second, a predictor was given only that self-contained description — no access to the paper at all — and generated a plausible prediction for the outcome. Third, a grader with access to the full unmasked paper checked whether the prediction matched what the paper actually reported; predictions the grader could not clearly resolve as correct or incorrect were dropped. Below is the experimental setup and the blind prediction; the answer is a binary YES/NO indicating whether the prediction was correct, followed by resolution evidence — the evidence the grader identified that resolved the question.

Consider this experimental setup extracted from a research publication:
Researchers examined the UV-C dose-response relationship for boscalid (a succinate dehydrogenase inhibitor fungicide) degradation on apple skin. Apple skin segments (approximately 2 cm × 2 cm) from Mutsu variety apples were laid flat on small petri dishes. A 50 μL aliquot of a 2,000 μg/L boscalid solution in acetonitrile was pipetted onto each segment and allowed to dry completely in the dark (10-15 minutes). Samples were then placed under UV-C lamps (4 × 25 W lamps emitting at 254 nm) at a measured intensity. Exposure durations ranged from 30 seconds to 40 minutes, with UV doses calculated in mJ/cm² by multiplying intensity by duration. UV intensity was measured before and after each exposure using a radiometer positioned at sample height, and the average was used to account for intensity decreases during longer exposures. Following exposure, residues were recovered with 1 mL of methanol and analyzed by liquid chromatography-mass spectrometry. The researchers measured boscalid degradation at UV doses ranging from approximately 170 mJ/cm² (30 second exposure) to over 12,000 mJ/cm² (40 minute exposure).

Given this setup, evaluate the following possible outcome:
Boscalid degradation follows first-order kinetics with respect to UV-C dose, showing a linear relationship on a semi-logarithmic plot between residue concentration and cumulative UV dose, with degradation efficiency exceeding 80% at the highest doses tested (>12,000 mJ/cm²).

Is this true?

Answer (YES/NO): NO